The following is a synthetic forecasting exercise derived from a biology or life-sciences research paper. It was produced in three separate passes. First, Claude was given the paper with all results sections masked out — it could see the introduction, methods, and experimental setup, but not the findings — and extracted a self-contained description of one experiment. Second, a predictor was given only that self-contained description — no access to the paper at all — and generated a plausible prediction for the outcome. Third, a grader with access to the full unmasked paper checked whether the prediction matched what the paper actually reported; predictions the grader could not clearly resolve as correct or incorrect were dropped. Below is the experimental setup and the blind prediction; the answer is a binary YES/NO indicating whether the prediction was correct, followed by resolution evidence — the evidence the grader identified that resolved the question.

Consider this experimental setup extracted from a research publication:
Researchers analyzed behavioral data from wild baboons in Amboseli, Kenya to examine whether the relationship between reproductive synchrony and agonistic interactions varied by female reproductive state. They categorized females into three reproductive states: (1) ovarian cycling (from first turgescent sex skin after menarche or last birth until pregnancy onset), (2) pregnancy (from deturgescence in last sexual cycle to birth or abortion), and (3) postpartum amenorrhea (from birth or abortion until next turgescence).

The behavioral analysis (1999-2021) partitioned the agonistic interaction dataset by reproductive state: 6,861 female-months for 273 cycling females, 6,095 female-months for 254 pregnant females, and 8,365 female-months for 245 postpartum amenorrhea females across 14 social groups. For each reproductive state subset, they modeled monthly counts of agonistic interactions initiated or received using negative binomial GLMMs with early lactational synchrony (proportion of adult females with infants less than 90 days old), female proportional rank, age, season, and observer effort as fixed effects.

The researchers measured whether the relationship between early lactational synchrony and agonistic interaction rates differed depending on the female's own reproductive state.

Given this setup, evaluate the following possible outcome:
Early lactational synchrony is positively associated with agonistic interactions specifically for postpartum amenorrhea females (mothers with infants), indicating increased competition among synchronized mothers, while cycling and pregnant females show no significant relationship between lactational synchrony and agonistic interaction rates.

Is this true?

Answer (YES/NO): NO